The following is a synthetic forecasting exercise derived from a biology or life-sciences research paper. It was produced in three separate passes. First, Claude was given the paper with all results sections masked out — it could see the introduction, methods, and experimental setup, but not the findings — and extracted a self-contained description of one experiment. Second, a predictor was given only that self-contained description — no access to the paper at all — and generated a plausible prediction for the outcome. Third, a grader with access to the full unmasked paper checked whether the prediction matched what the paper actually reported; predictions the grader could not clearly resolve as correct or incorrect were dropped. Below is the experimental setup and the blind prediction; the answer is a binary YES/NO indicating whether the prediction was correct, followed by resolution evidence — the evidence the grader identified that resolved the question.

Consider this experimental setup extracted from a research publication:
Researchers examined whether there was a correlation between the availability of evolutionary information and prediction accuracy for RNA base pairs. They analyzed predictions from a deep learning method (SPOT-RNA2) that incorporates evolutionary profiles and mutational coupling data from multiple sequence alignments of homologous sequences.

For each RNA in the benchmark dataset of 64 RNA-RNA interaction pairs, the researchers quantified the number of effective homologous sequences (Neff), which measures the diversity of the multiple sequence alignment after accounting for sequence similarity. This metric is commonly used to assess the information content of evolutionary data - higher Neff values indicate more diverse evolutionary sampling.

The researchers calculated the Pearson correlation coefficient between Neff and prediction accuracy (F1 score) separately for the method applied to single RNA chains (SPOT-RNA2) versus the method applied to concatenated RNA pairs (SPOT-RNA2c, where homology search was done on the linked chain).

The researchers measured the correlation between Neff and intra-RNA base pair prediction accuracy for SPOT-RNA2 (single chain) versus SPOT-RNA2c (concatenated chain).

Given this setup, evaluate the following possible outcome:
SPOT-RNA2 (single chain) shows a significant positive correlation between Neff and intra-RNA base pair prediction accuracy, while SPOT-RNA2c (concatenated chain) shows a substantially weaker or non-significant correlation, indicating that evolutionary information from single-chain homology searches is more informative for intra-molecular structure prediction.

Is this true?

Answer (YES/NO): YES